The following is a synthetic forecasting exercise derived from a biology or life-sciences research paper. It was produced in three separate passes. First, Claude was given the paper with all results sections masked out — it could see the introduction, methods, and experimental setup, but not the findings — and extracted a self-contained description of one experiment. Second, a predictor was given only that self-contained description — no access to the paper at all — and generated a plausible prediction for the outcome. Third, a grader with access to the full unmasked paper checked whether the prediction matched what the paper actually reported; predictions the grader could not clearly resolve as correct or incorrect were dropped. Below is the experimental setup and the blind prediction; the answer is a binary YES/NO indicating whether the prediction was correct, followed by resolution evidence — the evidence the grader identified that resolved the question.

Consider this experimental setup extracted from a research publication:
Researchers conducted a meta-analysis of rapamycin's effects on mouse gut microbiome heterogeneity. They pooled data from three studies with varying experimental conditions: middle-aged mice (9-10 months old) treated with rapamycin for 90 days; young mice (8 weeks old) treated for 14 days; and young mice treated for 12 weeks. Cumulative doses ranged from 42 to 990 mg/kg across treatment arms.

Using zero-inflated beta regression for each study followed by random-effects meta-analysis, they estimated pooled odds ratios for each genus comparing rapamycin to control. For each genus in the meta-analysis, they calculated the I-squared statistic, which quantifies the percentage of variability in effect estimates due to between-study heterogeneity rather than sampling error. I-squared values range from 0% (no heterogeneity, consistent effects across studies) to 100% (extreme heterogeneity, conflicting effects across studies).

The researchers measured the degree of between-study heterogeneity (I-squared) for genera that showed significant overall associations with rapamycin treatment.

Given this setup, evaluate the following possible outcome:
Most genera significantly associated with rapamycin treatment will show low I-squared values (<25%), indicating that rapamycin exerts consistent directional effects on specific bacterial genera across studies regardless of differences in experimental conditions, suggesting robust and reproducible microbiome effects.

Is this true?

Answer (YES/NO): NO